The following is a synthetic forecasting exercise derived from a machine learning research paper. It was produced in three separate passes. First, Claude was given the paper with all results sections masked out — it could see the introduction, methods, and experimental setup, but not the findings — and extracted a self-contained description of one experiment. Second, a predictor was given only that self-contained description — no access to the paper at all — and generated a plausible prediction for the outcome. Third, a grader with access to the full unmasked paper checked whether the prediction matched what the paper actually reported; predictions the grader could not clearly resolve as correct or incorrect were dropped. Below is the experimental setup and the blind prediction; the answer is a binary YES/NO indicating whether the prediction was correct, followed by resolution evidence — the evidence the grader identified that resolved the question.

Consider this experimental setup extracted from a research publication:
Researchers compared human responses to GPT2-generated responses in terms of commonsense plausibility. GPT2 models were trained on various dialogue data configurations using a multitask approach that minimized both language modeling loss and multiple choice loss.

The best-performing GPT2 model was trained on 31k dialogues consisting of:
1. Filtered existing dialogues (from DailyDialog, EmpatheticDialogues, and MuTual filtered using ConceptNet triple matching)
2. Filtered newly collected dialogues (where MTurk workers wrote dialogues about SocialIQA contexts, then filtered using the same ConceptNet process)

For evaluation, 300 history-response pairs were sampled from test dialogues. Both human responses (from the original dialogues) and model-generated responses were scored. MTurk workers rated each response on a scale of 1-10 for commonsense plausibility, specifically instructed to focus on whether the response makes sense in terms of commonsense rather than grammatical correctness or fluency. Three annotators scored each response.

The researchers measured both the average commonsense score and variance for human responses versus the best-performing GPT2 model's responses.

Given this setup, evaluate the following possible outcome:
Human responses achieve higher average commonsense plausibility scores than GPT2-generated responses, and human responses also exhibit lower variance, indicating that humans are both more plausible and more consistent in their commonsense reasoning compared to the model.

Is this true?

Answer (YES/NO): YES